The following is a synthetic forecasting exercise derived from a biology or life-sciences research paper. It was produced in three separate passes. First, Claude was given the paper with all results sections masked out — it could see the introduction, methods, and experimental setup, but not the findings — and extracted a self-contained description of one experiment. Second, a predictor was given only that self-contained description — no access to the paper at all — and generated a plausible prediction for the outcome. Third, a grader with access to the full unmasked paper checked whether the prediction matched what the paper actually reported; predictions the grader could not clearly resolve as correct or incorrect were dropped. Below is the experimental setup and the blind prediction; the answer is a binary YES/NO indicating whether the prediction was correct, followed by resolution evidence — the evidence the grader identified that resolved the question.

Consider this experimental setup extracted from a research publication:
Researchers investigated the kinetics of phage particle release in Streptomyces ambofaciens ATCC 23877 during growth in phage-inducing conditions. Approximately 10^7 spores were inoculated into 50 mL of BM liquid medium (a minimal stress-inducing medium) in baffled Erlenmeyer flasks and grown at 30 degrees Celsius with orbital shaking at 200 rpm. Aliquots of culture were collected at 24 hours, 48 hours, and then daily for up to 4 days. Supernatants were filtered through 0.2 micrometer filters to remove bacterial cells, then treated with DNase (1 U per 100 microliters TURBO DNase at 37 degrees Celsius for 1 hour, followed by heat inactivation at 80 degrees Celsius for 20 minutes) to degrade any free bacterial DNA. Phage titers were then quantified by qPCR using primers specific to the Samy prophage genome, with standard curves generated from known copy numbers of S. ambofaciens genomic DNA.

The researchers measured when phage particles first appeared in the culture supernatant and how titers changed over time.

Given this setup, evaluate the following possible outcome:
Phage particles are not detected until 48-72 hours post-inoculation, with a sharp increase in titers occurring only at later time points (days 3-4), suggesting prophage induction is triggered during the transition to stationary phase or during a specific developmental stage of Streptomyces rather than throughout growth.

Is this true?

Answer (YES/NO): NO